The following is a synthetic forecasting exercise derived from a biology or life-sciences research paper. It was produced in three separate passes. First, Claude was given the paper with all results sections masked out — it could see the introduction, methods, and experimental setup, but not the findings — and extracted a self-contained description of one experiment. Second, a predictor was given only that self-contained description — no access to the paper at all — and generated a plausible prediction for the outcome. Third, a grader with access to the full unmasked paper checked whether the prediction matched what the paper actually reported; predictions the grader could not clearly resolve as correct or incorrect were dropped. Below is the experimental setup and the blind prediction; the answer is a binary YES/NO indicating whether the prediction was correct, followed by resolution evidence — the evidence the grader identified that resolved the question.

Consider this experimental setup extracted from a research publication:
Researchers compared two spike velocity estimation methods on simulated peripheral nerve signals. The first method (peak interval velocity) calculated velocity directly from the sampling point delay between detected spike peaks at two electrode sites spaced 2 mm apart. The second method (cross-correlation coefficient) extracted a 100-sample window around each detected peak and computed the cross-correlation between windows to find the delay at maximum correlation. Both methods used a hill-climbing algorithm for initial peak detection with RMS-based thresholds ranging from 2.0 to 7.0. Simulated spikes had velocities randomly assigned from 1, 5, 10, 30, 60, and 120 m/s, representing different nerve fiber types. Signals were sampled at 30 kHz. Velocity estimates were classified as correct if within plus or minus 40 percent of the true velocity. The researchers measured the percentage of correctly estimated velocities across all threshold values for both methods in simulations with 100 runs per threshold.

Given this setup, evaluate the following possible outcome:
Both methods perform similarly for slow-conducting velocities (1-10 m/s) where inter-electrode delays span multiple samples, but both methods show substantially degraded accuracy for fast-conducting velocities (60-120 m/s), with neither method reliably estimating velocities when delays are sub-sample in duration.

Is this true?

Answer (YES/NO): NO